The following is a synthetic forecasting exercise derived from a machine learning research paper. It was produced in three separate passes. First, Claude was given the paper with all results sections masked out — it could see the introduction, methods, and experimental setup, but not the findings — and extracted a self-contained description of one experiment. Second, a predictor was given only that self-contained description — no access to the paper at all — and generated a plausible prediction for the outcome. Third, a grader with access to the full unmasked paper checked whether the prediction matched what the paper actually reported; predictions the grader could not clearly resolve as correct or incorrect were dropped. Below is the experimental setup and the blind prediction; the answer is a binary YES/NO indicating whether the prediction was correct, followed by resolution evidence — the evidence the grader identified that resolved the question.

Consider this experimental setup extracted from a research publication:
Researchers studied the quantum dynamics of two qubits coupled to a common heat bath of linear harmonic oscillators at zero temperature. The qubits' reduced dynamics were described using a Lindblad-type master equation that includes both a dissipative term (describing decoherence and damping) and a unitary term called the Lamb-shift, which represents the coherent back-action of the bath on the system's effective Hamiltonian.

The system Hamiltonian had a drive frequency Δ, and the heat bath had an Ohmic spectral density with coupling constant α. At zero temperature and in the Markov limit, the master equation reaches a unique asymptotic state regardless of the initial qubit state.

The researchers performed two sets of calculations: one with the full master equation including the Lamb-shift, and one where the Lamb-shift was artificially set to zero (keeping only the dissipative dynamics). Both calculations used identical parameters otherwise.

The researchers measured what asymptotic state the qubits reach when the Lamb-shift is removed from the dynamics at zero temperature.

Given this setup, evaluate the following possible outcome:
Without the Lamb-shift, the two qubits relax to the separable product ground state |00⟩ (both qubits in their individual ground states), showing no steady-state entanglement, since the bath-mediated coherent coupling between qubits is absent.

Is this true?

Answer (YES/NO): NO